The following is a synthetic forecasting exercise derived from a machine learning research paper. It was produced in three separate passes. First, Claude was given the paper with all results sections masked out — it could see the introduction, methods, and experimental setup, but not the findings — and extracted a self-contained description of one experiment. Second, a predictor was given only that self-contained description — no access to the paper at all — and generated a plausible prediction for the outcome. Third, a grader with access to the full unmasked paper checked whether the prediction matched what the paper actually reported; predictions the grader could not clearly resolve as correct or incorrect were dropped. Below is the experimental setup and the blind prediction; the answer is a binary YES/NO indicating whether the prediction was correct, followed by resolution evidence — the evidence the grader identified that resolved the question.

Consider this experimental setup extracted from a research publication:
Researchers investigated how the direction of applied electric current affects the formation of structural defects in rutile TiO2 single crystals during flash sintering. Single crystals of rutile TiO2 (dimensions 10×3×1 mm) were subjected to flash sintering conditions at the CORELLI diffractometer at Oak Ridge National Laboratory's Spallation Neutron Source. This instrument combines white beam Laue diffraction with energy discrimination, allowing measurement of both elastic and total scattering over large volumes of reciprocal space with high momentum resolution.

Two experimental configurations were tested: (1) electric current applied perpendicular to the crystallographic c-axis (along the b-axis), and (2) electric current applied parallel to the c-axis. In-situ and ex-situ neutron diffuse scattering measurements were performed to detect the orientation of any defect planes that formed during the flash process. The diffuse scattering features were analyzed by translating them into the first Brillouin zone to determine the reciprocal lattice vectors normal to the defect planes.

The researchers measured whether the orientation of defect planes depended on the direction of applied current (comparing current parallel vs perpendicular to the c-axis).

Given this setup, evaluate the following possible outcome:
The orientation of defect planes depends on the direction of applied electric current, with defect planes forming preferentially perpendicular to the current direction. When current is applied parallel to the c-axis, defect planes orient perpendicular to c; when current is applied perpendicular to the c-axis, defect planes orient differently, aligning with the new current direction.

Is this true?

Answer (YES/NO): NO